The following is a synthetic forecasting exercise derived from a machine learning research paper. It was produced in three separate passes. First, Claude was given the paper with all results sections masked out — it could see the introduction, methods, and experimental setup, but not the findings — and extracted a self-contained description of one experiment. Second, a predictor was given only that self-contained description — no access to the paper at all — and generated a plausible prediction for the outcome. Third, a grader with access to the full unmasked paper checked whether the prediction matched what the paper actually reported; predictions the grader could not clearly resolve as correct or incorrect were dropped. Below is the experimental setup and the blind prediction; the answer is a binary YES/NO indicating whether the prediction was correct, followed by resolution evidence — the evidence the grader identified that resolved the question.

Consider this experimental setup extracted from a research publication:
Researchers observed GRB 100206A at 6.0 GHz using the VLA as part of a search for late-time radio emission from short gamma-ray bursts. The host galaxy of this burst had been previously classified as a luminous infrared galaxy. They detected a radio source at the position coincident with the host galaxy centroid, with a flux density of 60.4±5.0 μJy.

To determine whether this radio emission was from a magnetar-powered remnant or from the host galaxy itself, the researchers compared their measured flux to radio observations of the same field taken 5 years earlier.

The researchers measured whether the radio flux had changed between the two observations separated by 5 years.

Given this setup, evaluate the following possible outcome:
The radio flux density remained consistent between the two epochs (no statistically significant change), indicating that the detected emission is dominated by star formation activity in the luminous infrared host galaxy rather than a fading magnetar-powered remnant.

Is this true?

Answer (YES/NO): YES